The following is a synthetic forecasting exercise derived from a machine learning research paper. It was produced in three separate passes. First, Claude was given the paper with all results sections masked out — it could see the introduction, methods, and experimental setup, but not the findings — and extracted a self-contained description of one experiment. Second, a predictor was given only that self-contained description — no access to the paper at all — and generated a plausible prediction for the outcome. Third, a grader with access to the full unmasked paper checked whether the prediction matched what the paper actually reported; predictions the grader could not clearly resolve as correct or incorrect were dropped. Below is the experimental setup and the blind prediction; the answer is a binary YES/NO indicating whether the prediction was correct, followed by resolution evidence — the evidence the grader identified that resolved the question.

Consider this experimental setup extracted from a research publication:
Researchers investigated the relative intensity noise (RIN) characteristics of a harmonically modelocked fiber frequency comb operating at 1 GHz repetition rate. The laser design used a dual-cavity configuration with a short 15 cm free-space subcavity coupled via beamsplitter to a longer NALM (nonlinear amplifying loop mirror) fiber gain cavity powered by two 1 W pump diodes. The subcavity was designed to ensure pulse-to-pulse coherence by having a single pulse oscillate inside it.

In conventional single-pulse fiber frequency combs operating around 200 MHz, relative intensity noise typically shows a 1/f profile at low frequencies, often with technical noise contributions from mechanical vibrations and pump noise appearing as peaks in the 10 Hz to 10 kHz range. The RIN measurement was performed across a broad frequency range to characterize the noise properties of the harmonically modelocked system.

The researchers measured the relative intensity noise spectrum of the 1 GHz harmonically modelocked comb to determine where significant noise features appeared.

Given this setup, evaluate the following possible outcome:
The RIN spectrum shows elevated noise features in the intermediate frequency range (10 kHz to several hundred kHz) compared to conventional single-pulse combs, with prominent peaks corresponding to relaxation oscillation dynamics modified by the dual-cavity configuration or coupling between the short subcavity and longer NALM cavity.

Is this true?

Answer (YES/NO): NO